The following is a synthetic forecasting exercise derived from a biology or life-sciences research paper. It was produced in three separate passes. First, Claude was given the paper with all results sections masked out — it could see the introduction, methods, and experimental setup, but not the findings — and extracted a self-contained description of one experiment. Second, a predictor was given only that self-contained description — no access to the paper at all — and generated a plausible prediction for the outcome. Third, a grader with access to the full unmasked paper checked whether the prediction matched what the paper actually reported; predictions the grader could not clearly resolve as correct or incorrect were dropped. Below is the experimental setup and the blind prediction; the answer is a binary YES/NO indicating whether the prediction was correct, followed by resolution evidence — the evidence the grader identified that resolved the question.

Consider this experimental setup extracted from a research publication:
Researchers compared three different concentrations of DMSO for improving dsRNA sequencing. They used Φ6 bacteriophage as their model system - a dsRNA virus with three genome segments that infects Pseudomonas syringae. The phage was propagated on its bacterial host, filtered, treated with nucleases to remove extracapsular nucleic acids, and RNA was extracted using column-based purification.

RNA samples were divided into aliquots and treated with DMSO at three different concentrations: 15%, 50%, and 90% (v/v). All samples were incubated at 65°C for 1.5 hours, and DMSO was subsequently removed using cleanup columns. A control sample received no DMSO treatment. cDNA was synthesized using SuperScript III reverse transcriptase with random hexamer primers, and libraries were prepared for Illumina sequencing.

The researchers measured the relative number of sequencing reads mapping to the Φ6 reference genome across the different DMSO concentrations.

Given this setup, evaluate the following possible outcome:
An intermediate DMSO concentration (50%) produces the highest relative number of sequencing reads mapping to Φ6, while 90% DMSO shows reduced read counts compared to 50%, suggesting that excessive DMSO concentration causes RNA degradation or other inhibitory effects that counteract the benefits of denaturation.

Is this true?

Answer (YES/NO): NO